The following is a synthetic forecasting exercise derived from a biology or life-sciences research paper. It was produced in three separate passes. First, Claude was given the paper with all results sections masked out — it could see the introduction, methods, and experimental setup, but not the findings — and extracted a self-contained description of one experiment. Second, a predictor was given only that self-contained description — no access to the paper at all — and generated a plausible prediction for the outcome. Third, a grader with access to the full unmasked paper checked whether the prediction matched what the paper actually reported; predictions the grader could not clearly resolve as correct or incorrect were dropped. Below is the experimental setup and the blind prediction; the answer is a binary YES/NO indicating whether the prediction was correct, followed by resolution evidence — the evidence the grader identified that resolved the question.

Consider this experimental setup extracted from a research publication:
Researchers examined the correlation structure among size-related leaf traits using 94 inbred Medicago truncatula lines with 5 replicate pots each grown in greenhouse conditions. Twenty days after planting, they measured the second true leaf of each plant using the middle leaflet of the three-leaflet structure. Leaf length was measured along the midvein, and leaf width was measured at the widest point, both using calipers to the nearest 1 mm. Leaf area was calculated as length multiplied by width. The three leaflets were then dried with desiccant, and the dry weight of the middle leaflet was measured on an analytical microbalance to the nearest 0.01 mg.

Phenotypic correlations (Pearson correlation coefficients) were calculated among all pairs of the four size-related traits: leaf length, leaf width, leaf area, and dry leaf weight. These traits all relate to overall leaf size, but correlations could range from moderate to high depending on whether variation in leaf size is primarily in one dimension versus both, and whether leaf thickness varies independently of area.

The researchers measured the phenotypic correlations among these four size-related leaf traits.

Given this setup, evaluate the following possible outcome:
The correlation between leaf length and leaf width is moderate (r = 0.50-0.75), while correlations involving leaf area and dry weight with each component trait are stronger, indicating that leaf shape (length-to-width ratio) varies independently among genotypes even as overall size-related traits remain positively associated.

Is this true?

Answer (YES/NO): NO